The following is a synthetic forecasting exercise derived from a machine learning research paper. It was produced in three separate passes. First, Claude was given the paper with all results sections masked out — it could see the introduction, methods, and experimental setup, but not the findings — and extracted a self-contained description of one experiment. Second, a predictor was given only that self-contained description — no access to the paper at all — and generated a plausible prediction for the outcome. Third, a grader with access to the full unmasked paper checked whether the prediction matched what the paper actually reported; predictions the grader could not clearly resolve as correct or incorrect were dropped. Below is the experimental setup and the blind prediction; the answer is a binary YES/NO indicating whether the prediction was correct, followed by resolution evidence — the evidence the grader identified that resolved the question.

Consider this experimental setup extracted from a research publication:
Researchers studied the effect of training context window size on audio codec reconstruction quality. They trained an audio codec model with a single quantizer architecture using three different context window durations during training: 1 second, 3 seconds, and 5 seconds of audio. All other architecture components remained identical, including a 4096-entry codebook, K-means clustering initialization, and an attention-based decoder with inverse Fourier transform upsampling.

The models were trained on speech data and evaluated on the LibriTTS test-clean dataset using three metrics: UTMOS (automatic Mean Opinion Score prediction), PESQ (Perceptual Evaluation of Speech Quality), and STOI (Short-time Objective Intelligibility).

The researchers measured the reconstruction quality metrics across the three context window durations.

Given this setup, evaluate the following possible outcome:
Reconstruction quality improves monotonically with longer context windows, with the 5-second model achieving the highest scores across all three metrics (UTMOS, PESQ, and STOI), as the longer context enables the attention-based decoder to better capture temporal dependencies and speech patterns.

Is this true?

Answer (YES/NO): NO